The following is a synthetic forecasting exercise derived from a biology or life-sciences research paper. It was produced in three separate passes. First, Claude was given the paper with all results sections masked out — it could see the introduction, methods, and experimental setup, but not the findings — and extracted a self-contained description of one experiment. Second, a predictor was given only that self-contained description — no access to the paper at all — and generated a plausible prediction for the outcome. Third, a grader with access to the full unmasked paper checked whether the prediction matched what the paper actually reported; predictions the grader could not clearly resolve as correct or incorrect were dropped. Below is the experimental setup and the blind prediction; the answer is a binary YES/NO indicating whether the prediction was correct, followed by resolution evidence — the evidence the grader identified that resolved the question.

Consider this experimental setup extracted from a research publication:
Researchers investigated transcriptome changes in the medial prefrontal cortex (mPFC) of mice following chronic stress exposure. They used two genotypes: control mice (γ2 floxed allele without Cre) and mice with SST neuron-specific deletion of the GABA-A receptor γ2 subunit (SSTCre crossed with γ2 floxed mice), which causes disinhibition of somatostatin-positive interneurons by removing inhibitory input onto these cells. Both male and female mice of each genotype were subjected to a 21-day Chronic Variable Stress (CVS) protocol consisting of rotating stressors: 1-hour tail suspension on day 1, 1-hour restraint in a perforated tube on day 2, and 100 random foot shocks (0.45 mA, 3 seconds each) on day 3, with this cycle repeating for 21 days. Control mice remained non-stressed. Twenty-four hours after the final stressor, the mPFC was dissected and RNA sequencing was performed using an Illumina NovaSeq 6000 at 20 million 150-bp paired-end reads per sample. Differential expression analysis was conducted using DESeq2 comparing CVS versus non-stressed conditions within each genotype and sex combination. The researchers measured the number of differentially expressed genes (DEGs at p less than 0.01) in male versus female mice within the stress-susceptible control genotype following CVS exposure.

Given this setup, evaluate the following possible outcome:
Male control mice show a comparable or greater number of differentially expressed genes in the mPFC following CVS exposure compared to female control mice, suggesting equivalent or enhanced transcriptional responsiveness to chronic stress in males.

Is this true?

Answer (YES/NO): YES